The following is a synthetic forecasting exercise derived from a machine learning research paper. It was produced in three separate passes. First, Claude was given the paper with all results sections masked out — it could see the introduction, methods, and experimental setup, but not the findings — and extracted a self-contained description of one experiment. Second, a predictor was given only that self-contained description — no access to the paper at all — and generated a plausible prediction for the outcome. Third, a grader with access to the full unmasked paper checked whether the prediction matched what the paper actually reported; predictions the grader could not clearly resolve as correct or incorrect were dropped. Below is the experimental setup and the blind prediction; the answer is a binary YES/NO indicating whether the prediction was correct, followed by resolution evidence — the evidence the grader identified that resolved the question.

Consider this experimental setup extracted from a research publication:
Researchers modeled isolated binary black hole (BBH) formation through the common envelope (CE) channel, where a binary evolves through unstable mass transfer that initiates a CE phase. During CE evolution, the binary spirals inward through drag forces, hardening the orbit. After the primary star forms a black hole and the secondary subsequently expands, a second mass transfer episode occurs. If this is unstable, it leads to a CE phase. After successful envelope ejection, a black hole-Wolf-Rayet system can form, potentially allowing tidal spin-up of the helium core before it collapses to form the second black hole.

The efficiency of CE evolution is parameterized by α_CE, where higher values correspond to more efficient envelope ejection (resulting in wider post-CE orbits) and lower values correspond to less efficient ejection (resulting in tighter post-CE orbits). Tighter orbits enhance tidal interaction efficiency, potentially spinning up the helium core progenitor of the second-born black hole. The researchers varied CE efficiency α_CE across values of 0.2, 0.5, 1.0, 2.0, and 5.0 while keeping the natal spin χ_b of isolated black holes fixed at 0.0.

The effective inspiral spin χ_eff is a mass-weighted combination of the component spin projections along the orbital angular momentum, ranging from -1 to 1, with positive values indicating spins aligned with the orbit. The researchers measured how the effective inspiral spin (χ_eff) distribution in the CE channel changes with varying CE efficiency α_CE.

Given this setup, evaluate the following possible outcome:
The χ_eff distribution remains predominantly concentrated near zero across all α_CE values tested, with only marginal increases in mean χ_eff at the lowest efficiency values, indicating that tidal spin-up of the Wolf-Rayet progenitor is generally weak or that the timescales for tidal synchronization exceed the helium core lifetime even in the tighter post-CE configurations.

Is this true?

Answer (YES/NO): NO